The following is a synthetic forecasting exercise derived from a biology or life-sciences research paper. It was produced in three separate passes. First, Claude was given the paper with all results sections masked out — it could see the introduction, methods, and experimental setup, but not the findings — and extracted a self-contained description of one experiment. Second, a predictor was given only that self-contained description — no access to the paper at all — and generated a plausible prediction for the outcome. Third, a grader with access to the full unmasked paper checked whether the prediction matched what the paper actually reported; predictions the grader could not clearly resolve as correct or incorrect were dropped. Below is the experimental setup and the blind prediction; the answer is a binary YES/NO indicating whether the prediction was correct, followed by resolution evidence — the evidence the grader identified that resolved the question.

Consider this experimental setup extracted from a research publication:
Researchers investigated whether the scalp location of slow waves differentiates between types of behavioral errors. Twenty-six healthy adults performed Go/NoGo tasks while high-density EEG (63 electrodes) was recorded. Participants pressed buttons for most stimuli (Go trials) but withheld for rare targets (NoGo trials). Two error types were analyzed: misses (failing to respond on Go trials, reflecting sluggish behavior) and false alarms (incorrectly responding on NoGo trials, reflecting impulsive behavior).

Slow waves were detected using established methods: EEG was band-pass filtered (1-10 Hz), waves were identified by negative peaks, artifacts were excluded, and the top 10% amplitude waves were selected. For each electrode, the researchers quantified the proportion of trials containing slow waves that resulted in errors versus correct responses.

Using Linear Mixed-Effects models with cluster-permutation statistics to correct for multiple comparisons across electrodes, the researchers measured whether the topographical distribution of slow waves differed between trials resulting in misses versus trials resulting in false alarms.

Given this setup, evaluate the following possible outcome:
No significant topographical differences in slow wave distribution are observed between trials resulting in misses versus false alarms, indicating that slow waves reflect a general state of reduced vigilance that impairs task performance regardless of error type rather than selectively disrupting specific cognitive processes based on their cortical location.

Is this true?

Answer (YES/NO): NO